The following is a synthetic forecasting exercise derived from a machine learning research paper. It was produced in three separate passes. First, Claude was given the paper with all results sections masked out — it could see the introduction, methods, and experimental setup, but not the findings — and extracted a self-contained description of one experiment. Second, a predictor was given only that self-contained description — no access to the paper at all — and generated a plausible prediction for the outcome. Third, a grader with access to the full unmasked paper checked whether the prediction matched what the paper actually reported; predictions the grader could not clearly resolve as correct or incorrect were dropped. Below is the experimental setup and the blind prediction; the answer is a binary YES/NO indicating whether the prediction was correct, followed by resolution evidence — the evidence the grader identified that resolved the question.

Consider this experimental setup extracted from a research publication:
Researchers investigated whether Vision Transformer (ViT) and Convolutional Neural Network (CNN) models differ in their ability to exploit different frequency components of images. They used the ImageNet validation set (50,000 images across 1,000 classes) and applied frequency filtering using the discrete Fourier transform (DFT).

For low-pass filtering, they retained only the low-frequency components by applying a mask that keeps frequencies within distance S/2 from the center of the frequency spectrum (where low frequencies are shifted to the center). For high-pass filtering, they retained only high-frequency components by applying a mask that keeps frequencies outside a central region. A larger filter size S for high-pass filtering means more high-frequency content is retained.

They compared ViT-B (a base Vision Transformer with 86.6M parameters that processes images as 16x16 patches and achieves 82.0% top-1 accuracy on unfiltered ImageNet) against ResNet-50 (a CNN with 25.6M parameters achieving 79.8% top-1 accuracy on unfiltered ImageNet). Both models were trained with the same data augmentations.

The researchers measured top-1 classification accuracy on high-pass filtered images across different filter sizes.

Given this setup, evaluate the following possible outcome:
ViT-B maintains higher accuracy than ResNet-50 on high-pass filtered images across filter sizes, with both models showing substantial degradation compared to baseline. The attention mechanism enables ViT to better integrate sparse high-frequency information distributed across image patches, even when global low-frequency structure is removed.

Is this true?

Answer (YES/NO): NO